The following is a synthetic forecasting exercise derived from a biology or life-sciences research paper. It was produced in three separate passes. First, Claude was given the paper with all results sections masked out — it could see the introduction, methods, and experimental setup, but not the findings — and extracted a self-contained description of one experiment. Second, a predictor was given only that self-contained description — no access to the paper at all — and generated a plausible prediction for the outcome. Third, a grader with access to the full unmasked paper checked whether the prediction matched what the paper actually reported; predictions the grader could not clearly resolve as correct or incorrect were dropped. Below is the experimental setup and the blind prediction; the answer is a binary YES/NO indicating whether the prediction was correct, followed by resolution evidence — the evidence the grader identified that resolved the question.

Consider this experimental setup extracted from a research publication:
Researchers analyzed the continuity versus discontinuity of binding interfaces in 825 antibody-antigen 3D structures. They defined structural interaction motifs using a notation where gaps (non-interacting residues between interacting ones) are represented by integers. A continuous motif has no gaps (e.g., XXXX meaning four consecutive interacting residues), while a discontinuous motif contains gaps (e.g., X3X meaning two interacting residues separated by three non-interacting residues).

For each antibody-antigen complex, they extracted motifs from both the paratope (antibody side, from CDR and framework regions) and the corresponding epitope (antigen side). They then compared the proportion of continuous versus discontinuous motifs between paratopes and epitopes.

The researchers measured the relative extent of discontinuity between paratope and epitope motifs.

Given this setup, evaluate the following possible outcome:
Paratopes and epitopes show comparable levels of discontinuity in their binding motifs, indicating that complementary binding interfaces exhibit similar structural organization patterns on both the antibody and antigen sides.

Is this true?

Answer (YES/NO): NO